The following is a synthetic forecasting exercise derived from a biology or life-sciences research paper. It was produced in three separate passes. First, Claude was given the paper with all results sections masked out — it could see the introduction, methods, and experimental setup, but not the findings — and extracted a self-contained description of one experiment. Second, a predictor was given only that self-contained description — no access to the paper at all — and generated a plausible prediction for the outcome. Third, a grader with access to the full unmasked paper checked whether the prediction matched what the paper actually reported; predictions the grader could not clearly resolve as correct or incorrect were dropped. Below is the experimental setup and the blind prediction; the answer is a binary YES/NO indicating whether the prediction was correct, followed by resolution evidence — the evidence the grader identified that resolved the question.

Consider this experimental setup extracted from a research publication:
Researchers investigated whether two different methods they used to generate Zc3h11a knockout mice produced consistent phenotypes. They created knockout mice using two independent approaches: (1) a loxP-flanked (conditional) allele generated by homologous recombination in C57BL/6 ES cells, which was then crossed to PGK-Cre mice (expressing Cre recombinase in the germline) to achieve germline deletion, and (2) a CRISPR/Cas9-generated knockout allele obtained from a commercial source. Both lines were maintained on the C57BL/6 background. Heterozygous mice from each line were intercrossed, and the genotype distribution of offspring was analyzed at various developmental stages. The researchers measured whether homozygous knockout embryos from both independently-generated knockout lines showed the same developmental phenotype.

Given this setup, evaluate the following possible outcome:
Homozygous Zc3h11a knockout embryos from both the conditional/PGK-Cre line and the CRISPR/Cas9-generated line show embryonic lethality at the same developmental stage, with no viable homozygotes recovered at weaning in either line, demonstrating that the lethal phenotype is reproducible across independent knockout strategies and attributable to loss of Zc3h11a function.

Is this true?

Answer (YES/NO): NO